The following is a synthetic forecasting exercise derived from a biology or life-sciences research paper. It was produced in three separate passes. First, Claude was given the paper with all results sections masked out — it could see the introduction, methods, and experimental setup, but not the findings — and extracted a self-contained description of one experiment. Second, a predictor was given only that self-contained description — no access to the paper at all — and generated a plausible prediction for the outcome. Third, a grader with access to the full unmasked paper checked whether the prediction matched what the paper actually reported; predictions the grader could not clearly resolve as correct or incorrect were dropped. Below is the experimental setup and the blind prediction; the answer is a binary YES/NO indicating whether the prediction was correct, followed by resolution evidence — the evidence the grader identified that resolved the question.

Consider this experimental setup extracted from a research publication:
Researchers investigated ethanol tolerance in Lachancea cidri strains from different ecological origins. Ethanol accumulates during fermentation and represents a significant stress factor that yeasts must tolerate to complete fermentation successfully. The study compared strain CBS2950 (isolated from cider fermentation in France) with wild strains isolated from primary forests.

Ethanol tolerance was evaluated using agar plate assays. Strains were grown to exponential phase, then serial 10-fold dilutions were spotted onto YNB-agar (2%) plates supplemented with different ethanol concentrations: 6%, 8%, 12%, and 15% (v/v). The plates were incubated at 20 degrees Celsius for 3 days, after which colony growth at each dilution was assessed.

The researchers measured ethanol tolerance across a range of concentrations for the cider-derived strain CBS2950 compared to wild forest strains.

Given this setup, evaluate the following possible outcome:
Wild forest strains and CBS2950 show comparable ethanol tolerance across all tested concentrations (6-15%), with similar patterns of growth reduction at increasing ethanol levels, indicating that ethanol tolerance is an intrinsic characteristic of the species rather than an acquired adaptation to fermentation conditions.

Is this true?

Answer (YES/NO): NO